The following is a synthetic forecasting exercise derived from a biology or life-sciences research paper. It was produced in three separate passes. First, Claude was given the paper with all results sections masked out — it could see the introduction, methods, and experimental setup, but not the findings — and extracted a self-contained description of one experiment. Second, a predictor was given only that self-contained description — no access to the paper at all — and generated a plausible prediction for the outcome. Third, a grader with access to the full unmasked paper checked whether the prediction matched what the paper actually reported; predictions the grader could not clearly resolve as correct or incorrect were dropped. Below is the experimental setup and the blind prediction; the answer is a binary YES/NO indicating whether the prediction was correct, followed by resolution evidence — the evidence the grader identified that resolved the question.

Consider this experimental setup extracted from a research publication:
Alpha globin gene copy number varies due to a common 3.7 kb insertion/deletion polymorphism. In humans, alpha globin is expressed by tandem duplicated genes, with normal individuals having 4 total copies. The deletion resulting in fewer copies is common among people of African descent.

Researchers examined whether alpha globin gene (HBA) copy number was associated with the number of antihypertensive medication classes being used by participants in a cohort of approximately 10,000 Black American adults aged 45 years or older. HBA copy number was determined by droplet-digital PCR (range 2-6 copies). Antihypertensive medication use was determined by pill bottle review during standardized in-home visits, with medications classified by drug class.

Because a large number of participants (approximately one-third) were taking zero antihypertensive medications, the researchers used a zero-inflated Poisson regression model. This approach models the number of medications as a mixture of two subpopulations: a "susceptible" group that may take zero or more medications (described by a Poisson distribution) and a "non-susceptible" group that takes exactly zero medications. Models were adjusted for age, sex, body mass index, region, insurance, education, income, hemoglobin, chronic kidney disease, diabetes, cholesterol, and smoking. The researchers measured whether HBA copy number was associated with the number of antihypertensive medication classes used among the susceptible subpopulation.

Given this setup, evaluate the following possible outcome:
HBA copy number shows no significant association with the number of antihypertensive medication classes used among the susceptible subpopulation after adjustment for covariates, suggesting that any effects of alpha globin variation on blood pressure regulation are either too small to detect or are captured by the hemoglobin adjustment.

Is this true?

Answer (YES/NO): YES